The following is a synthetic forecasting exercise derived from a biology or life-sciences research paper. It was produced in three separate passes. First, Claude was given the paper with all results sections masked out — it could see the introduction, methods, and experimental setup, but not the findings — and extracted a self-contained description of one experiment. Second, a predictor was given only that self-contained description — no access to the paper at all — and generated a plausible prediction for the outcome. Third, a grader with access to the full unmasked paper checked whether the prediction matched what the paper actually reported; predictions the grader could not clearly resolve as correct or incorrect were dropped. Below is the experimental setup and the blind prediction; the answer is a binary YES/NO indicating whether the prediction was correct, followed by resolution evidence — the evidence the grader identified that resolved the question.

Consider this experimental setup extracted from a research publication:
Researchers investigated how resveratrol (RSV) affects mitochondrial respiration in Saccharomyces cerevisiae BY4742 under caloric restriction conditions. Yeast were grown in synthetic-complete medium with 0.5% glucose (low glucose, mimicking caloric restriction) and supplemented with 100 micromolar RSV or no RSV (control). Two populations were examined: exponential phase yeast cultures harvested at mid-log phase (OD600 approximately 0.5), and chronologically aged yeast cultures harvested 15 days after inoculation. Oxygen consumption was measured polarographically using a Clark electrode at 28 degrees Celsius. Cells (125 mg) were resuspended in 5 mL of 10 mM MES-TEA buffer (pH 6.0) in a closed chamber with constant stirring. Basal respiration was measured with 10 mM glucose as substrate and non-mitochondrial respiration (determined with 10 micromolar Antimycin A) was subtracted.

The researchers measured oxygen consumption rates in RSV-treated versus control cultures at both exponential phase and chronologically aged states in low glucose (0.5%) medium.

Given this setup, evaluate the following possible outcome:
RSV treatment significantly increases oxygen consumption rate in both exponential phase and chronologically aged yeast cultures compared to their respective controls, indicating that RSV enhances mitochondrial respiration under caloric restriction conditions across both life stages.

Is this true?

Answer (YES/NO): NO